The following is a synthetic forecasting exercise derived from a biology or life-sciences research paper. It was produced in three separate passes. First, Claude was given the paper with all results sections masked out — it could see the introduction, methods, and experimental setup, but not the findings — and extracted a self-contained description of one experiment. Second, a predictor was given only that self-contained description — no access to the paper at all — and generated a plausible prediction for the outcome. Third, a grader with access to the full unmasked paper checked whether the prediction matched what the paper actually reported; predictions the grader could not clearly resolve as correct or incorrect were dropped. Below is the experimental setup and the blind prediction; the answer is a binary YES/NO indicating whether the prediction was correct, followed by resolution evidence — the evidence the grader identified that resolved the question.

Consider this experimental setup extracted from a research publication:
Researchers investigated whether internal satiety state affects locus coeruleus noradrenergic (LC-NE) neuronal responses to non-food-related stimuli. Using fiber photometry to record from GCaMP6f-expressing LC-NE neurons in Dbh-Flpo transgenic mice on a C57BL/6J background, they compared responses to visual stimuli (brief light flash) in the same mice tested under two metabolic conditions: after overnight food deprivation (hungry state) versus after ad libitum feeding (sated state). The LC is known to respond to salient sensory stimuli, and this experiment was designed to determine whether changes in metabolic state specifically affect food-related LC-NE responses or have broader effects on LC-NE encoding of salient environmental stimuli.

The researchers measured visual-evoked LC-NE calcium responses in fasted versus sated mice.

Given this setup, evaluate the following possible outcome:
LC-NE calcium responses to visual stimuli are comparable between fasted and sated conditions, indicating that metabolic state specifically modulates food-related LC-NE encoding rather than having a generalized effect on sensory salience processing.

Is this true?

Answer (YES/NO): NO